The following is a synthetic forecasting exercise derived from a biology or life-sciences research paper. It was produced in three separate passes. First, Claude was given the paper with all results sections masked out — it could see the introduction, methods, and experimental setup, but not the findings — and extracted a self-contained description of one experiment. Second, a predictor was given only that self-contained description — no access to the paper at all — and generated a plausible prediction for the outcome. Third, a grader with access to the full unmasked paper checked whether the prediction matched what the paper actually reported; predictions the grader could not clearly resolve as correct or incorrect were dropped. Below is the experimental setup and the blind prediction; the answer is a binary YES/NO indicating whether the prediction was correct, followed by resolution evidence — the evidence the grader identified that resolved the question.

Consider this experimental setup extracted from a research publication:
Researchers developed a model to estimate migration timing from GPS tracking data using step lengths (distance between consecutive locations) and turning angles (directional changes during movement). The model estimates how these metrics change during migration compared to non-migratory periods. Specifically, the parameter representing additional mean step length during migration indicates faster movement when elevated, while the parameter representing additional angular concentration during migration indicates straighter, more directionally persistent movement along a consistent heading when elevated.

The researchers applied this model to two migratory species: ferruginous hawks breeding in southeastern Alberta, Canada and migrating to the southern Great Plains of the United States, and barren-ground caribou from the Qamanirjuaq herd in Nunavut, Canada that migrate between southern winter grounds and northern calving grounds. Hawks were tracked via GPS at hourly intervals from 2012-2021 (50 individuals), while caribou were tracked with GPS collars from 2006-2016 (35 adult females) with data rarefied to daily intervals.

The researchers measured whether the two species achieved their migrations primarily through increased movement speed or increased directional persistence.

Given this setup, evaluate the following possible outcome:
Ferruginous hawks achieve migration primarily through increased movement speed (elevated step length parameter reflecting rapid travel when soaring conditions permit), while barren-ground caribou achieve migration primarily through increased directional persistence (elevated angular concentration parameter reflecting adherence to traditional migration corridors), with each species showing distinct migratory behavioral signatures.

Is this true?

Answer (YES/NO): YES